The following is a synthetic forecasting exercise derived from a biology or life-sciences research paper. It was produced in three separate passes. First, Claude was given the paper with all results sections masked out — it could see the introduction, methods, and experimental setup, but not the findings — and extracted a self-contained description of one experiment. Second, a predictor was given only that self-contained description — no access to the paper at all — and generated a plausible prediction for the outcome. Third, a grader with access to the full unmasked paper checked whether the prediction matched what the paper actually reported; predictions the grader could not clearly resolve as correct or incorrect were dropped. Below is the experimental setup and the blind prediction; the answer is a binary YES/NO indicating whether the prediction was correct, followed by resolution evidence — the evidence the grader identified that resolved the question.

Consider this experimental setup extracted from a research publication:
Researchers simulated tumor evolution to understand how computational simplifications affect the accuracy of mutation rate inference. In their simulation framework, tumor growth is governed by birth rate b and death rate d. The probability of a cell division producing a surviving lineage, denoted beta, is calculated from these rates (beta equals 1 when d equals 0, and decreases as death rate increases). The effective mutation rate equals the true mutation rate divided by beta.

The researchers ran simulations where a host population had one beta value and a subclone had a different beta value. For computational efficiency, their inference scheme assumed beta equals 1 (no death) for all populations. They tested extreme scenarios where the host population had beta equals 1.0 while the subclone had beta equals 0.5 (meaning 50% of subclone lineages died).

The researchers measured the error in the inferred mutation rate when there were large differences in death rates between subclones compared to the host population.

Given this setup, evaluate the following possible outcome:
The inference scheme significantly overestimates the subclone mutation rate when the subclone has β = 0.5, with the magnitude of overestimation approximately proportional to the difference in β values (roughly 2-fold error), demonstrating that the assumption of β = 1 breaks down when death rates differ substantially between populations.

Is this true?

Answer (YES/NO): NO